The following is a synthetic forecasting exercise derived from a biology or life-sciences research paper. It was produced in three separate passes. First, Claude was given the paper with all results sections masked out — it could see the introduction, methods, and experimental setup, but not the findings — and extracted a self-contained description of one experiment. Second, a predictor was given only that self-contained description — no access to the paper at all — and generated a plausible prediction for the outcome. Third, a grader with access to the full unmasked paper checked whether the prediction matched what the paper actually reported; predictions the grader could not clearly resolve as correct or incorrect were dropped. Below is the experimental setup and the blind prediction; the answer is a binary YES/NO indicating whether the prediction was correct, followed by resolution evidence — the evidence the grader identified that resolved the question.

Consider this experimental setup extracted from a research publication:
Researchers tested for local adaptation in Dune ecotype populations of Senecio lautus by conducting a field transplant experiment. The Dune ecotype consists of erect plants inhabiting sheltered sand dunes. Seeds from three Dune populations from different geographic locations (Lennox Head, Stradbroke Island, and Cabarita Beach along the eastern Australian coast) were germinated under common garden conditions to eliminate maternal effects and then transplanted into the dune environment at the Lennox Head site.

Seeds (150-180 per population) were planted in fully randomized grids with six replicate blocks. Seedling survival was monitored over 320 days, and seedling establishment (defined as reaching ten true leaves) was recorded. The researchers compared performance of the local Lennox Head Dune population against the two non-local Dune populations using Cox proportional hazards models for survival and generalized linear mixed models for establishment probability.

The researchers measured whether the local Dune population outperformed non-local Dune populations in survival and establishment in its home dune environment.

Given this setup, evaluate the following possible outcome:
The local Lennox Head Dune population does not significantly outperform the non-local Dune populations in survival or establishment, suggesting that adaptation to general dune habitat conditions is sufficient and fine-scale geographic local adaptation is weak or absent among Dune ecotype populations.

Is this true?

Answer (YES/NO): YES